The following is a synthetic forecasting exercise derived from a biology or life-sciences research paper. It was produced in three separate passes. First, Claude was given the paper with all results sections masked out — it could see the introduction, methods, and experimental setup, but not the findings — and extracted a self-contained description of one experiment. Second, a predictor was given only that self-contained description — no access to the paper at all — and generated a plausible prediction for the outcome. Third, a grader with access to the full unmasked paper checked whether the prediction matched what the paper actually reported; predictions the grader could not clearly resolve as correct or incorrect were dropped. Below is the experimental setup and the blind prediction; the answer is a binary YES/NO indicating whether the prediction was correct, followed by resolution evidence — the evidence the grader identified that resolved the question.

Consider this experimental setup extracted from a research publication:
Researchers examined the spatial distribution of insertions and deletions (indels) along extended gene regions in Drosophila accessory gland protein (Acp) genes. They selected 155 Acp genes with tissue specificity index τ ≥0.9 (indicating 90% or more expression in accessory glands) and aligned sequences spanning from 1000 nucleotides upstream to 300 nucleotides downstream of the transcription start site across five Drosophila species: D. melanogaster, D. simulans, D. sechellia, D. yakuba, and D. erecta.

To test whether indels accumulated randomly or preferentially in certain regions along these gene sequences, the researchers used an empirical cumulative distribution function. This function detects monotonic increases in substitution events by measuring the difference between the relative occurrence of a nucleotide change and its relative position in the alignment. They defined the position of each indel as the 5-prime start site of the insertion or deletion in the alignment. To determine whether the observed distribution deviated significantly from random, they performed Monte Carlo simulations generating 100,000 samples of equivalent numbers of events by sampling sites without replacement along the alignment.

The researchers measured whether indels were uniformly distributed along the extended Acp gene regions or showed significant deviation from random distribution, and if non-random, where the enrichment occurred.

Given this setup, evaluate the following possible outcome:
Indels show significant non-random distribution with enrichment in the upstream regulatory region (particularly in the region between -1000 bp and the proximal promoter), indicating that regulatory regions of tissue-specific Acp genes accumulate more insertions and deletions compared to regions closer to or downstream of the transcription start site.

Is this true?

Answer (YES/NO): YES